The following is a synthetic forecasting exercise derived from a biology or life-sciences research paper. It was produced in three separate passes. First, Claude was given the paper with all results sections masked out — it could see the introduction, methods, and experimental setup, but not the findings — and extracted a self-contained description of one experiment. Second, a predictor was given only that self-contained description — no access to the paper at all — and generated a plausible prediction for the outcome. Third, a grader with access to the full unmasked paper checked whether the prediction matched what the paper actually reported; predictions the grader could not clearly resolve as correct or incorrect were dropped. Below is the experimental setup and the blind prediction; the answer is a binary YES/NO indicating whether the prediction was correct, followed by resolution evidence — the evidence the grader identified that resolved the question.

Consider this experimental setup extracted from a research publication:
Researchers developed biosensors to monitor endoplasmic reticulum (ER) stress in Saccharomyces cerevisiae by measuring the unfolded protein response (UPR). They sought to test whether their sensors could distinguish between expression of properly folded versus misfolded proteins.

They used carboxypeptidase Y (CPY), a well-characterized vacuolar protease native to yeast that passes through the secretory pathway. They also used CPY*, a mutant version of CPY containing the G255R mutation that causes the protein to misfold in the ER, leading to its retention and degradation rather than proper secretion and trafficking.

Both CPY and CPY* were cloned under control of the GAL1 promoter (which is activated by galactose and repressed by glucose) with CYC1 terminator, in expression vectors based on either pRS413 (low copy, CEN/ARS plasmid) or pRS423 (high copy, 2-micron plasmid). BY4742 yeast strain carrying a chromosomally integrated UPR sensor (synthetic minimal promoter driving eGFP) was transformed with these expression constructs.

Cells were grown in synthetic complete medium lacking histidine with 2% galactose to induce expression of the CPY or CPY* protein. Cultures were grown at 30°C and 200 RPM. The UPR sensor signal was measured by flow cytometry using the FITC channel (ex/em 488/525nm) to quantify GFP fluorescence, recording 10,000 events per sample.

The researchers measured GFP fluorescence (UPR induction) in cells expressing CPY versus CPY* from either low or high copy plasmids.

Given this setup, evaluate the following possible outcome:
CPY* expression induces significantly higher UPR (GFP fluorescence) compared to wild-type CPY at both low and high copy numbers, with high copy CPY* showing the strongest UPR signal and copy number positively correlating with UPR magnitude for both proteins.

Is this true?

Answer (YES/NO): NO